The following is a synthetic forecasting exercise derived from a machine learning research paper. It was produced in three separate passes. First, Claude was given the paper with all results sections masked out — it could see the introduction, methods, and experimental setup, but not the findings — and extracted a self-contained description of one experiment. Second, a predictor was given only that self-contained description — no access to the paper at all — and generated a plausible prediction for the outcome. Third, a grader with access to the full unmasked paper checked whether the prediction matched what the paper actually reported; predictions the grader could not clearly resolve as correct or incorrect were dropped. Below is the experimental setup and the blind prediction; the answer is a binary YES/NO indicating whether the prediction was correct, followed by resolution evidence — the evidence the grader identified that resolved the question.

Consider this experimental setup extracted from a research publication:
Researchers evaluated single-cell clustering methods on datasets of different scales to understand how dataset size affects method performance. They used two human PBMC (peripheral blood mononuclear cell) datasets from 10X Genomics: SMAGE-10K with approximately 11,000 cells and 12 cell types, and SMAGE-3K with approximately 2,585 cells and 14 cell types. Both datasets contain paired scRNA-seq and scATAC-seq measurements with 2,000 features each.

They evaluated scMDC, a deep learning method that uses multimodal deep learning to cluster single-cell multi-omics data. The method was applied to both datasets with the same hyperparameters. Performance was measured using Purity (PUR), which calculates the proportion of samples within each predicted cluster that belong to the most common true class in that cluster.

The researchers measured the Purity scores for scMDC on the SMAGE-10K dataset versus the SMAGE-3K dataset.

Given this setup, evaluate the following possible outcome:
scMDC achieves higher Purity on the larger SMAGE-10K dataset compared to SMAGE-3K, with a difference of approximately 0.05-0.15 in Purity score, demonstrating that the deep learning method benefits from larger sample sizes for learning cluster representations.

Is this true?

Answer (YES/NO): NO